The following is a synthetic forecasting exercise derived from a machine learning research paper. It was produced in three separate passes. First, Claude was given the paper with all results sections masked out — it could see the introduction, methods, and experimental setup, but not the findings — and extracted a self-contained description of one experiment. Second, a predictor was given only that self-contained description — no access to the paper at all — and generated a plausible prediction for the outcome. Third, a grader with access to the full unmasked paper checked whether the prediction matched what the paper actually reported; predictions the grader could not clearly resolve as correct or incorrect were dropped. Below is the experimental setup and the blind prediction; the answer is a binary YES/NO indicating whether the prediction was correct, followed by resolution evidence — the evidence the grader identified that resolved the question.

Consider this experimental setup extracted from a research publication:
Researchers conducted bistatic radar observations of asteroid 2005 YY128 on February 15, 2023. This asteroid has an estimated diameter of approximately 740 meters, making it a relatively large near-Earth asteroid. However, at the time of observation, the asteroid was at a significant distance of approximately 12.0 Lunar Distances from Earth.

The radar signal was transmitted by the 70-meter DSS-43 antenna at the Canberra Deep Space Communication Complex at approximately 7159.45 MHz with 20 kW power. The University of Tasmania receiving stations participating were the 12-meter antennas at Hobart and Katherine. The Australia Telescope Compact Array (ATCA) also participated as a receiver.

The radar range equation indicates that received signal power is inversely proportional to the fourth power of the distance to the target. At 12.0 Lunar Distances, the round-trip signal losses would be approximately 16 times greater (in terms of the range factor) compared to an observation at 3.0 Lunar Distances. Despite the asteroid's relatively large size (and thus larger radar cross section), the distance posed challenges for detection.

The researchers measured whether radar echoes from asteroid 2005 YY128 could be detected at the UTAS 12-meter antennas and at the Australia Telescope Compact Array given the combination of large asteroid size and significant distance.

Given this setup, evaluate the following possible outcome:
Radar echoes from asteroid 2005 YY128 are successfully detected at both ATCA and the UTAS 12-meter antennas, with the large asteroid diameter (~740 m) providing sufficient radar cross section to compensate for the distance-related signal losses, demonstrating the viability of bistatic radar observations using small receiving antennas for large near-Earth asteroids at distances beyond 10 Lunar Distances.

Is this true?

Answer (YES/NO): NO